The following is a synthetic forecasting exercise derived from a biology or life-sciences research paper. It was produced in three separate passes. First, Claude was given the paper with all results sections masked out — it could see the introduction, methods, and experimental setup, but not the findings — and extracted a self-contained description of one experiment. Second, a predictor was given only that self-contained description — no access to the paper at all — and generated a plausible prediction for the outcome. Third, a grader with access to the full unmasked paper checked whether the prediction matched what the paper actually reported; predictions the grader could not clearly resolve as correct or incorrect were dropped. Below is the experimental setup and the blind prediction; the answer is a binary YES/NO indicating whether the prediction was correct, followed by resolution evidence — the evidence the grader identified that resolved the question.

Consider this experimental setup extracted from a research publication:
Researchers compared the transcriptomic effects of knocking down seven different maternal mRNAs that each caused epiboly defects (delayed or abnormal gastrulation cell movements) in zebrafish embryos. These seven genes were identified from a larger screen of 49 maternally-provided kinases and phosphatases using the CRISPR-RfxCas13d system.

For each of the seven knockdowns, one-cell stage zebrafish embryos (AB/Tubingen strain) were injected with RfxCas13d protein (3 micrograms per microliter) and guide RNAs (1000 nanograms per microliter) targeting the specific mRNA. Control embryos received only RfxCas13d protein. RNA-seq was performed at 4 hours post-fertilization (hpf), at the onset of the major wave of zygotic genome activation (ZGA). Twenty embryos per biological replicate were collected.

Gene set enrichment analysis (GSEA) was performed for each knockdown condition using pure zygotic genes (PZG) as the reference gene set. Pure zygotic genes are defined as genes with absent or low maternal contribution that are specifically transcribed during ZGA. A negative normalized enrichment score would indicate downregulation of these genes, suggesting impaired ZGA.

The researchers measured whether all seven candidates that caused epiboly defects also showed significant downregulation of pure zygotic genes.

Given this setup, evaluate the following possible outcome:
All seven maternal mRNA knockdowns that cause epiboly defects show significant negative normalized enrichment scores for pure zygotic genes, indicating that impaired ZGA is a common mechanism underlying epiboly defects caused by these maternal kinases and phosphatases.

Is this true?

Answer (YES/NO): NO